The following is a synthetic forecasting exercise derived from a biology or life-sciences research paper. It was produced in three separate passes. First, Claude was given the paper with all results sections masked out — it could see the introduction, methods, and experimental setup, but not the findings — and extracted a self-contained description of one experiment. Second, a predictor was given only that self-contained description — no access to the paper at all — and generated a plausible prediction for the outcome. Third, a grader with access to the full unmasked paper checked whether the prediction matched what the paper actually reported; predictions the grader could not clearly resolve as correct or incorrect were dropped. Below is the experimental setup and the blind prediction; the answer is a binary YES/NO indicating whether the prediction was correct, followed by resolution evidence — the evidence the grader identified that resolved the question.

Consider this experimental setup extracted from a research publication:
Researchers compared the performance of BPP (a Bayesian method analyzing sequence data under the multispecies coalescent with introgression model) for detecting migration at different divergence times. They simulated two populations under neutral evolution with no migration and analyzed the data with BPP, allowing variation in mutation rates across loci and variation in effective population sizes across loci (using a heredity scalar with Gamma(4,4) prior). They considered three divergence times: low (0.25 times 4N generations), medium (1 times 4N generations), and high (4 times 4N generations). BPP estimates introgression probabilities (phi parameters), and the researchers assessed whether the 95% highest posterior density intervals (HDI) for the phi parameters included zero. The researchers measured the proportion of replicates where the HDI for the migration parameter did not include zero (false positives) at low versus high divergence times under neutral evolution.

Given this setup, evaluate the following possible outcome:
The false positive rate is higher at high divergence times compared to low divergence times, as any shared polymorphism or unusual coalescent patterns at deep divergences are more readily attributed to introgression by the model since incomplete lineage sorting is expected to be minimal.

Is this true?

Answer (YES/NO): NO